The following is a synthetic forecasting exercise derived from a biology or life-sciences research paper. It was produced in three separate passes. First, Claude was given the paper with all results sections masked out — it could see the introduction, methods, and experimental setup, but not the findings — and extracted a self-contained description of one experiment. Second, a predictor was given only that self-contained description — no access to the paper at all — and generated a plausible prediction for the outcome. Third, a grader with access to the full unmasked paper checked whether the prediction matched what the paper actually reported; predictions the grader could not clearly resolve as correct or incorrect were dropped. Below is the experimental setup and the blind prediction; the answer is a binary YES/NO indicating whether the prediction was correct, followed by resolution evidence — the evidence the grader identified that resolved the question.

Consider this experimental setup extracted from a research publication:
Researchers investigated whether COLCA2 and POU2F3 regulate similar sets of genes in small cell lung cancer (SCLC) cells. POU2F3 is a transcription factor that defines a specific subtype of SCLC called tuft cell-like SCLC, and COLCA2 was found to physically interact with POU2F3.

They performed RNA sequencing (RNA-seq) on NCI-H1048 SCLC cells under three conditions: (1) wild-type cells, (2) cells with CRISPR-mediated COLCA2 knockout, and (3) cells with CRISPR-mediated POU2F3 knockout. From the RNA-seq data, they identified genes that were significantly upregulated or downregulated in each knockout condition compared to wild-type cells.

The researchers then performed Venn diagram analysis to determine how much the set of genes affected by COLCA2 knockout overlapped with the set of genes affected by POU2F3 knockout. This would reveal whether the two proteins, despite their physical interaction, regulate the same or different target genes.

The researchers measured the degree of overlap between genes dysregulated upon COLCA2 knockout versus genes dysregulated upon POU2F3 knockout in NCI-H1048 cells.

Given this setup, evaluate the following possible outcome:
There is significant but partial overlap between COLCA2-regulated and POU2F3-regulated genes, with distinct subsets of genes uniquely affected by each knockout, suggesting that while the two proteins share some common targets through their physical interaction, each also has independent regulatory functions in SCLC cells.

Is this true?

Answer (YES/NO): NO